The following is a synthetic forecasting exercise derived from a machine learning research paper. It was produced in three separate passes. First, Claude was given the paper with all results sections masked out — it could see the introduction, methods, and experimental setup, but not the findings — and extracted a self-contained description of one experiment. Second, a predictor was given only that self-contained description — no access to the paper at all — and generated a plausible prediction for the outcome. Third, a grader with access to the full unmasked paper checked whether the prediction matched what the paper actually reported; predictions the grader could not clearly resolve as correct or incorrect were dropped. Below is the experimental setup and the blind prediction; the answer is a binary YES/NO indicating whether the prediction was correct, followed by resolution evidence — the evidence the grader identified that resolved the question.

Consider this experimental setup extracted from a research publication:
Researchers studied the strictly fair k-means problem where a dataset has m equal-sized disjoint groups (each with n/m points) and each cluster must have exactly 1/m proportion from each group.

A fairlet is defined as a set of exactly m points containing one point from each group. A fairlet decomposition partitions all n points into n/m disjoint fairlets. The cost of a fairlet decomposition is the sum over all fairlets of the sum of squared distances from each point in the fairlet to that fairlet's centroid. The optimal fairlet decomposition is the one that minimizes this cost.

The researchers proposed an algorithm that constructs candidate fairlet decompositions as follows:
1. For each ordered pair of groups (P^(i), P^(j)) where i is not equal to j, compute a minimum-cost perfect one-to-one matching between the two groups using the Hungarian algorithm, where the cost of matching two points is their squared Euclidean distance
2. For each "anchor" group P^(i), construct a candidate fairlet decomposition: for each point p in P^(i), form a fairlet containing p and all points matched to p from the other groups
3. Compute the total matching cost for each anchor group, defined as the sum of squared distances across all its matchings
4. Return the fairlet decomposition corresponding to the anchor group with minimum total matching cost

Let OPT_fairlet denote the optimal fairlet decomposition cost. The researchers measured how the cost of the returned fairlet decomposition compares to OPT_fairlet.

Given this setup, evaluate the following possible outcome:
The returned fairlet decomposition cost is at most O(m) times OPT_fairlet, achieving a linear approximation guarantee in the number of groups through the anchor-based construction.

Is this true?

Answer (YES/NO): NO